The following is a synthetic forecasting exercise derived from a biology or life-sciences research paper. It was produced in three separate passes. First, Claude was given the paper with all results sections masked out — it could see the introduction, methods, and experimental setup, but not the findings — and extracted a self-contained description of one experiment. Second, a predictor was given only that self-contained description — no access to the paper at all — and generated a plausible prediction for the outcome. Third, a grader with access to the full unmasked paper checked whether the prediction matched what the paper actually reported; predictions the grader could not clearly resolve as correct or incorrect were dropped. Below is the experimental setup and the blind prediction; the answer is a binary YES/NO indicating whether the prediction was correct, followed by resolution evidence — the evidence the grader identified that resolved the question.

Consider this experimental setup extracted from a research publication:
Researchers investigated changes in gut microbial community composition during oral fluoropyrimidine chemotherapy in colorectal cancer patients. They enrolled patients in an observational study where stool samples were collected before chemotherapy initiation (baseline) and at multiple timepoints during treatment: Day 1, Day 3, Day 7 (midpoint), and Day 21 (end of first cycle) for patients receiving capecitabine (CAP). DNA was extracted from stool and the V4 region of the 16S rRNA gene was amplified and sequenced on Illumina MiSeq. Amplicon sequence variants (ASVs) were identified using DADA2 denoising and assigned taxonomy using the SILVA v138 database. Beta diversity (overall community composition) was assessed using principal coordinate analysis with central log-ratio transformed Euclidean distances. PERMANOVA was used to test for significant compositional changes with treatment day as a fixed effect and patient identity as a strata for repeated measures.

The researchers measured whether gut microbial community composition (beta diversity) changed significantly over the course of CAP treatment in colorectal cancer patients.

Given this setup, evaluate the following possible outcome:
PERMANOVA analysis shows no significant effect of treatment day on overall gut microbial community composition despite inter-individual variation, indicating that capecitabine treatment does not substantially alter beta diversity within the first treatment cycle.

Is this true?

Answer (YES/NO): NO